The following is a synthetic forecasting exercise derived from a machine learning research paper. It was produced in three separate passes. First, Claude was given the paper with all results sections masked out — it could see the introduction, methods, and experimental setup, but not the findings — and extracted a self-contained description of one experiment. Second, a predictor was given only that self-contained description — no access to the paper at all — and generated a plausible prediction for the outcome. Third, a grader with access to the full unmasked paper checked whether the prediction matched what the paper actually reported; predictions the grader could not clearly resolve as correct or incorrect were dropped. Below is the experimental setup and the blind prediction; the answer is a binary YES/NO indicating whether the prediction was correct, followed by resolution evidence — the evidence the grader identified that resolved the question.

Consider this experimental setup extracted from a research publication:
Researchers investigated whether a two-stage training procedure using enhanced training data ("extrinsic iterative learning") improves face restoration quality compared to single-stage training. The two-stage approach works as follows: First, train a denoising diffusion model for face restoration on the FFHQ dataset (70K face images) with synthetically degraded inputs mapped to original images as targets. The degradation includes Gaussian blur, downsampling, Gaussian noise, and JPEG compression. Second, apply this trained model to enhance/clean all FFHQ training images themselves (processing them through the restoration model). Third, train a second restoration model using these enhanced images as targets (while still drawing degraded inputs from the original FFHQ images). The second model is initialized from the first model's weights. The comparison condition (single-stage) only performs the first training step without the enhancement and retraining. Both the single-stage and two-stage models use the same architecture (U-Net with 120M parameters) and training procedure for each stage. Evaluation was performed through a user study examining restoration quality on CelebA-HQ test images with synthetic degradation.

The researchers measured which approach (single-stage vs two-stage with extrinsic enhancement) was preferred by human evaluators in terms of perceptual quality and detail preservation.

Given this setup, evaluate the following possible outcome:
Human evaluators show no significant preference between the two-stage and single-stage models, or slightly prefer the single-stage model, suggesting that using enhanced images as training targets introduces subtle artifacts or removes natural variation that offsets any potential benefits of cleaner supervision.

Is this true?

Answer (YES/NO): NO